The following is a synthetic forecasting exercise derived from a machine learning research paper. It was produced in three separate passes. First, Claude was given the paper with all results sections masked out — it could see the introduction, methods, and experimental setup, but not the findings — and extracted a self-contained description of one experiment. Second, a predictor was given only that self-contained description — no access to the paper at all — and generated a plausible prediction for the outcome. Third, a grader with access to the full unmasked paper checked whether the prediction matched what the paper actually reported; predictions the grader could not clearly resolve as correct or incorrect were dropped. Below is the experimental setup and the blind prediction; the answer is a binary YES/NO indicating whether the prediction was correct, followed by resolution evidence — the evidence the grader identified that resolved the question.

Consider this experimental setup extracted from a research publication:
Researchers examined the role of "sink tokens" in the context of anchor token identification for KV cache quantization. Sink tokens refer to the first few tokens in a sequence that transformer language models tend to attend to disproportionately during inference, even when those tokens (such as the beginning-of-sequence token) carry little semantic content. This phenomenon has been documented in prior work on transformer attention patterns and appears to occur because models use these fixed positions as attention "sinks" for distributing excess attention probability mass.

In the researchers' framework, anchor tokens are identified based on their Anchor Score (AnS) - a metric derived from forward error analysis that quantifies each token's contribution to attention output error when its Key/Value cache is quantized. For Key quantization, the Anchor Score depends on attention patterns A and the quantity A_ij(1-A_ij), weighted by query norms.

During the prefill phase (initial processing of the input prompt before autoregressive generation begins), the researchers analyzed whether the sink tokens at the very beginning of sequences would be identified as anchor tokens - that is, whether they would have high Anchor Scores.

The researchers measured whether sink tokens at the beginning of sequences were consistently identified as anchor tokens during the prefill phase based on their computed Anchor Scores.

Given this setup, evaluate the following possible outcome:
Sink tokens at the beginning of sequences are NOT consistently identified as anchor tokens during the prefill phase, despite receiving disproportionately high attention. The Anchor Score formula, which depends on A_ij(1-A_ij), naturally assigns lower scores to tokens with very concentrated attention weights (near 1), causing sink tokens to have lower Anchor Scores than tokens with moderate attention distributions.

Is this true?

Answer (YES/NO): NO